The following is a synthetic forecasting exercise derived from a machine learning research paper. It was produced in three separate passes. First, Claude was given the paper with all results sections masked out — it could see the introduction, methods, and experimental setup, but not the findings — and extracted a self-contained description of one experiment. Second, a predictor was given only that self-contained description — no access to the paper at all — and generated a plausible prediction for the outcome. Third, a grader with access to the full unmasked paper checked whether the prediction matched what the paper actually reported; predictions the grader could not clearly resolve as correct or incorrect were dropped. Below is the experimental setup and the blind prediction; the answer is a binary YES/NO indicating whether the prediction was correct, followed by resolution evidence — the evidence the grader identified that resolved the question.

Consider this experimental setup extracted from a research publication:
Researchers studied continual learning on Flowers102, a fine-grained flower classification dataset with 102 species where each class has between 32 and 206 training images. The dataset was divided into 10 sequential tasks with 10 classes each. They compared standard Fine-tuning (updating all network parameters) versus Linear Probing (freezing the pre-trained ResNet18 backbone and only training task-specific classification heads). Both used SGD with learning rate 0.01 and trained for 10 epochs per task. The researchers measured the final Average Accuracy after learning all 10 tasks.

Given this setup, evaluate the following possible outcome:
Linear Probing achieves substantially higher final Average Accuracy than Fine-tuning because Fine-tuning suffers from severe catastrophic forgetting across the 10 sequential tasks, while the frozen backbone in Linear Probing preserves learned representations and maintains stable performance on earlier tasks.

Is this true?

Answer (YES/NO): NO